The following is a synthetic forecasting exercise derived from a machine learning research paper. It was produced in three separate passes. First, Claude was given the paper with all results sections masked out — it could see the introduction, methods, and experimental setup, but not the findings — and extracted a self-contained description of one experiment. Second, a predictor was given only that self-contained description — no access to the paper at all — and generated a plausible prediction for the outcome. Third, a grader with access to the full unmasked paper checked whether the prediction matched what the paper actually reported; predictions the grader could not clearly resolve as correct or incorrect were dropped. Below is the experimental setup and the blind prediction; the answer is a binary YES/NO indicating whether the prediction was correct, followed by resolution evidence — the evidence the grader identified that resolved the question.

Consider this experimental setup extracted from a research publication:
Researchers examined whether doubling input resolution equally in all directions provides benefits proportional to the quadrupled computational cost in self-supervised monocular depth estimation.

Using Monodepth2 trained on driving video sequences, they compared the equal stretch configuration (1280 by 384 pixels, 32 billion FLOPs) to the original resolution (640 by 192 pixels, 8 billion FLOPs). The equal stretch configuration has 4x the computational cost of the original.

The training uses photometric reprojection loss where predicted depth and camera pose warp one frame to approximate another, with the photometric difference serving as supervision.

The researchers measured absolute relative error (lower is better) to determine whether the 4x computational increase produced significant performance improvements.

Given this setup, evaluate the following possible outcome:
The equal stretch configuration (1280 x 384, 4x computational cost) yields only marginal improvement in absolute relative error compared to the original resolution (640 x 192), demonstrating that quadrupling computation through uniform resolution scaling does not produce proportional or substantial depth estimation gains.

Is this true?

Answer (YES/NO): YES